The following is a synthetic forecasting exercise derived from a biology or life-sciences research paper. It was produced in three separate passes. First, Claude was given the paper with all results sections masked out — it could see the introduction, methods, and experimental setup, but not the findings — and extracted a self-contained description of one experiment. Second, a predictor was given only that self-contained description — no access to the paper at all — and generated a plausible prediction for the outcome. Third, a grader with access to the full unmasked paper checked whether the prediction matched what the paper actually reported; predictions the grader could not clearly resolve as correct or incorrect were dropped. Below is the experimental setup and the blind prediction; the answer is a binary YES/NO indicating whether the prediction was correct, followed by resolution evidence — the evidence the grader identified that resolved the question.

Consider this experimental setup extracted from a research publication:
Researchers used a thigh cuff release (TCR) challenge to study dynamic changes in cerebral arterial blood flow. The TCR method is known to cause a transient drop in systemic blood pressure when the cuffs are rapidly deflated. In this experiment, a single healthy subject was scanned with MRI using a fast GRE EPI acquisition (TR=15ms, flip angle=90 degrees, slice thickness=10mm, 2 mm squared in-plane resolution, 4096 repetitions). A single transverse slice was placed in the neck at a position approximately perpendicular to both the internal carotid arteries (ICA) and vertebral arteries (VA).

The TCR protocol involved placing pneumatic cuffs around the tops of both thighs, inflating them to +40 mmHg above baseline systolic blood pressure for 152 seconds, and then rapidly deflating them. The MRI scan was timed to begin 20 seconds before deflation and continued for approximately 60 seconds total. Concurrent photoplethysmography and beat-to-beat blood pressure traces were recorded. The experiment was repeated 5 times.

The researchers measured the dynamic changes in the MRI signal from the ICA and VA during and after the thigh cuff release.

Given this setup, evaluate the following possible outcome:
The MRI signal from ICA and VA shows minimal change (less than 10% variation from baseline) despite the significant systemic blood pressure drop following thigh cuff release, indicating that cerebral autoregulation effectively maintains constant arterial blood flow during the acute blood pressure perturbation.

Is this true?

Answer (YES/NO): NO